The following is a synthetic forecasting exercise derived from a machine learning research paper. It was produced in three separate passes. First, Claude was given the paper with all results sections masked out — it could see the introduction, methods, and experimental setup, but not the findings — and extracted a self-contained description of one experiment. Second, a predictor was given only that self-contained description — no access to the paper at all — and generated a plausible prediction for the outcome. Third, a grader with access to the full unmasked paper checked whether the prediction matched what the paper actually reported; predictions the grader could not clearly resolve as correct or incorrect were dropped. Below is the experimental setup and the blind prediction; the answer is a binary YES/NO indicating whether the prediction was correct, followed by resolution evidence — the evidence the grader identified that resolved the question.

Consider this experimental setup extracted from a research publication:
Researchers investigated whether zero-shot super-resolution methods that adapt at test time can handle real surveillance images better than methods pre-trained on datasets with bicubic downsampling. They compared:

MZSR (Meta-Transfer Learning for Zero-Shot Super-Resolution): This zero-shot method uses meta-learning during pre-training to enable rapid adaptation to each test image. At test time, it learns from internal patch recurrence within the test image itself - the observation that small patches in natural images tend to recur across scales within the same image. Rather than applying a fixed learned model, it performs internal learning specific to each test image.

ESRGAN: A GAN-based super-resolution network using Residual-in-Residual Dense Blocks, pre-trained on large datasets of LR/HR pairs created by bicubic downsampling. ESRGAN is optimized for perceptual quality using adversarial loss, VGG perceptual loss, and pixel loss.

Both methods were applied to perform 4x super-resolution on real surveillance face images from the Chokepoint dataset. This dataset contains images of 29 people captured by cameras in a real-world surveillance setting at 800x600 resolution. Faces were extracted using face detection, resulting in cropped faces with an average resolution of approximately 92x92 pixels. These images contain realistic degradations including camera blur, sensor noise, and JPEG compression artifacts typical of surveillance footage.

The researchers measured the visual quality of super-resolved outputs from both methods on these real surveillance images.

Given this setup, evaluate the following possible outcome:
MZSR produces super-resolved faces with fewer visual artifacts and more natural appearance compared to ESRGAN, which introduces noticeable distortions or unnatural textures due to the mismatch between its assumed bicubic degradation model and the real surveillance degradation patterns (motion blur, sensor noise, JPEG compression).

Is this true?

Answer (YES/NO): NO